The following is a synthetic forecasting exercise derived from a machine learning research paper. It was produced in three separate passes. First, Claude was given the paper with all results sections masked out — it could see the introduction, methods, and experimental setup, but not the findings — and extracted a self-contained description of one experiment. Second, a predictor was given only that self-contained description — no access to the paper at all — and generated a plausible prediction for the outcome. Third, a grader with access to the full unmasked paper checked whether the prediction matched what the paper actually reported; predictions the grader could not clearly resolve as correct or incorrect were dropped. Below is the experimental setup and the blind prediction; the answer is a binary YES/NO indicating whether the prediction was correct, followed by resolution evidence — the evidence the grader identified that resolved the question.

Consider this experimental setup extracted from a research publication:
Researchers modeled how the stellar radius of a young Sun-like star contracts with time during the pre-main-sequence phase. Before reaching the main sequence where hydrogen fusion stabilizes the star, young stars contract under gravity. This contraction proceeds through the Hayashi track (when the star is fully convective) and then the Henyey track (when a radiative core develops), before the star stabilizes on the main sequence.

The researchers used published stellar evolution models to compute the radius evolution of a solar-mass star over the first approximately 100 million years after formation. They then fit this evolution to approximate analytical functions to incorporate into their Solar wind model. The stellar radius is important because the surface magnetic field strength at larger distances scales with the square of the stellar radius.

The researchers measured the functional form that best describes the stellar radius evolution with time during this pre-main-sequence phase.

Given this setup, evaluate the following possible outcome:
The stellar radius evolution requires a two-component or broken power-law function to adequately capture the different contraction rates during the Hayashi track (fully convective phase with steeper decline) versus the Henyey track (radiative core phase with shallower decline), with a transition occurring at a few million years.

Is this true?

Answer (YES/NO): NO